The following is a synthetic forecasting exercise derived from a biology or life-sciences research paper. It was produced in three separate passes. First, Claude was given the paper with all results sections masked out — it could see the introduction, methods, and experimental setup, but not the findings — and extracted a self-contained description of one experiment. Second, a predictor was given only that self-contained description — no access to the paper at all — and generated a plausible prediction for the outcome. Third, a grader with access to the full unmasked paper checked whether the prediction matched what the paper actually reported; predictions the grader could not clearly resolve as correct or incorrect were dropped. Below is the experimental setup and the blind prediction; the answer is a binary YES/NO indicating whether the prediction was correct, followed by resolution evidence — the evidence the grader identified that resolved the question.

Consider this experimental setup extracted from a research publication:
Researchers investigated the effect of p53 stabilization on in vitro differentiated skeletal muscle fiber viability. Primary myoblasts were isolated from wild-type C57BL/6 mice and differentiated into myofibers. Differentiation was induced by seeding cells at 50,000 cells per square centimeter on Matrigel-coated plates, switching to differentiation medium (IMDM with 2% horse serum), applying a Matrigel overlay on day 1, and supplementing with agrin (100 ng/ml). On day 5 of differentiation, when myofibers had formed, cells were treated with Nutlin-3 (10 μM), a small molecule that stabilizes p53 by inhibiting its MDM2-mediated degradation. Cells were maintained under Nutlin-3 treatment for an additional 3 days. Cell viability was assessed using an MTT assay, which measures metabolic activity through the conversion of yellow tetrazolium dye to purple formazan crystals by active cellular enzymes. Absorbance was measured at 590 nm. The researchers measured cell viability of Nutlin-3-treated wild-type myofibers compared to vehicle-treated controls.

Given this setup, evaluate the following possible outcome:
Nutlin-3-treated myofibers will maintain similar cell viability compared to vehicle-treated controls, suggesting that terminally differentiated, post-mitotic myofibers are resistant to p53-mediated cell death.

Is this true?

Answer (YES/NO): NO